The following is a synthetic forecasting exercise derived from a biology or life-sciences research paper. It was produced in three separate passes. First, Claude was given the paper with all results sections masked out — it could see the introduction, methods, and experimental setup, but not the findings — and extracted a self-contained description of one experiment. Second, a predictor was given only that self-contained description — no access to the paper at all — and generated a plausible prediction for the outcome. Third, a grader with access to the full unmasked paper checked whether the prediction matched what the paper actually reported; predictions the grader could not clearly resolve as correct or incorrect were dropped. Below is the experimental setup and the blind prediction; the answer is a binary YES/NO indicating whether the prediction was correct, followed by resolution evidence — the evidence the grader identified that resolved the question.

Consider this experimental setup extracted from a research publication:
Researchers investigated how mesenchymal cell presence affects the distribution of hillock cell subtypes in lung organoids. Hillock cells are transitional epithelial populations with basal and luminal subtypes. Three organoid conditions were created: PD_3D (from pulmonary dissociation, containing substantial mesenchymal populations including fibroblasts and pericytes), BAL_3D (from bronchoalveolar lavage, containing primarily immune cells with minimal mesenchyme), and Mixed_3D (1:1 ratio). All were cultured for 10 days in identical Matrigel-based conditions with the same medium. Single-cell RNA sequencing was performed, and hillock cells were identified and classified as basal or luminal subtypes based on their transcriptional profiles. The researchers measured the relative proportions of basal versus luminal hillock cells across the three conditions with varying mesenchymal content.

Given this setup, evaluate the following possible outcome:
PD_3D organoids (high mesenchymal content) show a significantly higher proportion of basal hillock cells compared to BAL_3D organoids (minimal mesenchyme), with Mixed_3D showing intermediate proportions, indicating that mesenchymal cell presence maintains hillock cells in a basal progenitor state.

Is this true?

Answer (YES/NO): NO